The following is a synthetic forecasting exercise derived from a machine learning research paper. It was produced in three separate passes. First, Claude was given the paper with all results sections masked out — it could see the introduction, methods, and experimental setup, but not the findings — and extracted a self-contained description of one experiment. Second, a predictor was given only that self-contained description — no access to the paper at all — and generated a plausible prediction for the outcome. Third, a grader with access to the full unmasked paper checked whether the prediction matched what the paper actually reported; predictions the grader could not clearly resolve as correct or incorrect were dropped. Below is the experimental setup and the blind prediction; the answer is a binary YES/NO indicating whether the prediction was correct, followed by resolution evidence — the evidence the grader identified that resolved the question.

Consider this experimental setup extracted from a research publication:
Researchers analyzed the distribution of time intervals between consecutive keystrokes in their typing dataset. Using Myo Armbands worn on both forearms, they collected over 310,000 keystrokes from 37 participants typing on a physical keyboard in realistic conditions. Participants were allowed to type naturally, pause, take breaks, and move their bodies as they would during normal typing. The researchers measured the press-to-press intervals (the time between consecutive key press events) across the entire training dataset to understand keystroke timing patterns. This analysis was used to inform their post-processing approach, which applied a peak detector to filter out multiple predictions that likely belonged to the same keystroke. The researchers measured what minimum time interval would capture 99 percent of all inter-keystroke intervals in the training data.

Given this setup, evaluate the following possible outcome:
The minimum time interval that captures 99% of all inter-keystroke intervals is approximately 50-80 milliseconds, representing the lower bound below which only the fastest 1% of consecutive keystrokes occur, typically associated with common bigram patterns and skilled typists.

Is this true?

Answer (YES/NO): NO